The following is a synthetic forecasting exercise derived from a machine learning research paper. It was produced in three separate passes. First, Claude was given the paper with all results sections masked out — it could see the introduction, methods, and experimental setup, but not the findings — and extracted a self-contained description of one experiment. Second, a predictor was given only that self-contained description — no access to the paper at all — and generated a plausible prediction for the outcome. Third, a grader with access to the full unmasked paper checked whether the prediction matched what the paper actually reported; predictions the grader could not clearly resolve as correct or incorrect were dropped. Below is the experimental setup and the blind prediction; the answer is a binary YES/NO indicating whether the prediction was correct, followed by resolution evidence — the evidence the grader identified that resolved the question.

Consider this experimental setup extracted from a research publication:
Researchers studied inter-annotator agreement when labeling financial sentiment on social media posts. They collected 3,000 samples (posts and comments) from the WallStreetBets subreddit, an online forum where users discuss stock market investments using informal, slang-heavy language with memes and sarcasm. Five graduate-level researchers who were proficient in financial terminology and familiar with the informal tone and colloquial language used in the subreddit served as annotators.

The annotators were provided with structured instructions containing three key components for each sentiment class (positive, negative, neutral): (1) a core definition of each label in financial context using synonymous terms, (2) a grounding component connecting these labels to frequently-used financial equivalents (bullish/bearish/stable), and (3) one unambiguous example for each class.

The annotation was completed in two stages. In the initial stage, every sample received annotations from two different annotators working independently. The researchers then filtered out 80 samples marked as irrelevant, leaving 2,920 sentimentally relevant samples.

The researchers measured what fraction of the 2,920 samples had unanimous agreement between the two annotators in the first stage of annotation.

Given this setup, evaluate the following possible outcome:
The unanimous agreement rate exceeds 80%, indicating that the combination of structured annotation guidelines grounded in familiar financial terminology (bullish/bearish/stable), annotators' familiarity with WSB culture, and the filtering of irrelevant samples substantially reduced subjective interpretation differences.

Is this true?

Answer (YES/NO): NO